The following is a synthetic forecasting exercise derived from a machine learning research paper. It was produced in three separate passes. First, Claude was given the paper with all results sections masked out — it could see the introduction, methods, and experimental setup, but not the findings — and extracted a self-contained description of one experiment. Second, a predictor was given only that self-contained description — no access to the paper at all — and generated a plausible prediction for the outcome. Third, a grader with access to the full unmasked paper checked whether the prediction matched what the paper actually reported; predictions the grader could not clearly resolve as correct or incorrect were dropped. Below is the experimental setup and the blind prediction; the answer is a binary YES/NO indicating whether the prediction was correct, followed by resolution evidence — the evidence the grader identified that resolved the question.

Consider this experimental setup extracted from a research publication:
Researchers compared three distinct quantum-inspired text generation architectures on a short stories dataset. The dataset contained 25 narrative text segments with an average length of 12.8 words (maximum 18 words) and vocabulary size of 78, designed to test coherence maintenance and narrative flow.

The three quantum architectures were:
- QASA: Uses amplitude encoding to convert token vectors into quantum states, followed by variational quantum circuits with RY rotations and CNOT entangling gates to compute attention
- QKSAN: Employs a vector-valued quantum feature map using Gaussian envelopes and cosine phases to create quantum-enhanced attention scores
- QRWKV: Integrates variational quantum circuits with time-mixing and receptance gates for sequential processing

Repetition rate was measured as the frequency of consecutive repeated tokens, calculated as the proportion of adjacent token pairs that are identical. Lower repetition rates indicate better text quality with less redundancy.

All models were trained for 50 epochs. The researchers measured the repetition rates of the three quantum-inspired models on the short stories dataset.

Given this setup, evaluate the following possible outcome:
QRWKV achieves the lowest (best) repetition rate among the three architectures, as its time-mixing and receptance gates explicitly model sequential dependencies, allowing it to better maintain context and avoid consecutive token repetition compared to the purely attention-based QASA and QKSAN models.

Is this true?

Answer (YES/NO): NO